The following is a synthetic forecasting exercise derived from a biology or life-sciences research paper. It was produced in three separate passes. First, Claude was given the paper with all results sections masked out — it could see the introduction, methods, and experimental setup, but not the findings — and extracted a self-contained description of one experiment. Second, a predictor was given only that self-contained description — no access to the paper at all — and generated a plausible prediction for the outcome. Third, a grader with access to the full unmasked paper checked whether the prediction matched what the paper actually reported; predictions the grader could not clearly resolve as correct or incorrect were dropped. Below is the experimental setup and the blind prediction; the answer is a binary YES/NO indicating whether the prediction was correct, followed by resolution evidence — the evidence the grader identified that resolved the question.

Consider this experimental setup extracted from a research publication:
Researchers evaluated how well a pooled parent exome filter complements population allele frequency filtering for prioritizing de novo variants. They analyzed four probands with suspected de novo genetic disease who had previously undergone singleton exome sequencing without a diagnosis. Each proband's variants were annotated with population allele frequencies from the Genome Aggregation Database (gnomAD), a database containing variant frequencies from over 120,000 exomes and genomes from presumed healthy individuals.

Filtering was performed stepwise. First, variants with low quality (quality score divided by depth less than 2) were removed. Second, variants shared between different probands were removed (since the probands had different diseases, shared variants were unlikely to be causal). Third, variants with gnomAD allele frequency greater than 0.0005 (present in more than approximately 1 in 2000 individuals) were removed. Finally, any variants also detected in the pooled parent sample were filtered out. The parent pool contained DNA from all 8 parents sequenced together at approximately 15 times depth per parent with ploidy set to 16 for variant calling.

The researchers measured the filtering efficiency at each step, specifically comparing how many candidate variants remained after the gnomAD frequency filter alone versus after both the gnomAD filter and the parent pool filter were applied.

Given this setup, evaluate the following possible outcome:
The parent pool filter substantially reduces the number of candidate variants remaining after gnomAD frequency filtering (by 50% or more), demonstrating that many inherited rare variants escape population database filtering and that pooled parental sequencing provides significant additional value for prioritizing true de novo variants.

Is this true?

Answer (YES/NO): YES